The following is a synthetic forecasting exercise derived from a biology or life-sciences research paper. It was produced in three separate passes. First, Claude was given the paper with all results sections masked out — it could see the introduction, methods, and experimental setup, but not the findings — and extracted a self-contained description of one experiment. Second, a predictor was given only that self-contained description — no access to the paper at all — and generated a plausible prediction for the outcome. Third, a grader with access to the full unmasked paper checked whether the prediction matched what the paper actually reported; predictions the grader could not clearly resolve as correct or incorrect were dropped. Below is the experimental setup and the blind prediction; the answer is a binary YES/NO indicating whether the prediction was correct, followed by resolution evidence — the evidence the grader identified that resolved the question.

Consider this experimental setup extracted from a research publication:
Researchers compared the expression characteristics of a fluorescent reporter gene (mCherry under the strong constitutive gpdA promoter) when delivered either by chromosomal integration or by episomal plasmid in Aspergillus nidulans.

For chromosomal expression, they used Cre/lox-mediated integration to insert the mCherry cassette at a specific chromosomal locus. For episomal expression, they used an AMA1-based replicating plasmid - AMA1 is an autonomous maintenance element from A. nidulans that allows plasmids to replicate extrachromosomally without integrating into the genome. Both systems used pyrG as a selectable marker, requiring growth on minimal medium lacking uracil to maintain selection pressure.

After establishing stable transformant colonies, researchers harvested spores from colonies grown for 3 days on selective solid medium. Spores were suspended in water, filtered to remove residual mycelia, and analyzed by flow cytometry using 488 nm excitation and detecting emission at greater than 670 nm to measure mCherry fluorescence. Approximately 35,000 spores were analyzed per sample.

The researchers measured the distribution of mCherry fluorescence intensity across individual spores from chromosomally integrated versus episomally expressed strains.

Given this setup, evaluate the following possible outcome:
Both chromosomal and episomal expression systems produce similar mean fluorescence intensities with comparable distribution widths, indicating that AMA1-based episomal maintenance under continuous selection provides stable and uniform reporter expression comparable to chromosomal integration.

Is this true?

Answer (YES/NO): NO